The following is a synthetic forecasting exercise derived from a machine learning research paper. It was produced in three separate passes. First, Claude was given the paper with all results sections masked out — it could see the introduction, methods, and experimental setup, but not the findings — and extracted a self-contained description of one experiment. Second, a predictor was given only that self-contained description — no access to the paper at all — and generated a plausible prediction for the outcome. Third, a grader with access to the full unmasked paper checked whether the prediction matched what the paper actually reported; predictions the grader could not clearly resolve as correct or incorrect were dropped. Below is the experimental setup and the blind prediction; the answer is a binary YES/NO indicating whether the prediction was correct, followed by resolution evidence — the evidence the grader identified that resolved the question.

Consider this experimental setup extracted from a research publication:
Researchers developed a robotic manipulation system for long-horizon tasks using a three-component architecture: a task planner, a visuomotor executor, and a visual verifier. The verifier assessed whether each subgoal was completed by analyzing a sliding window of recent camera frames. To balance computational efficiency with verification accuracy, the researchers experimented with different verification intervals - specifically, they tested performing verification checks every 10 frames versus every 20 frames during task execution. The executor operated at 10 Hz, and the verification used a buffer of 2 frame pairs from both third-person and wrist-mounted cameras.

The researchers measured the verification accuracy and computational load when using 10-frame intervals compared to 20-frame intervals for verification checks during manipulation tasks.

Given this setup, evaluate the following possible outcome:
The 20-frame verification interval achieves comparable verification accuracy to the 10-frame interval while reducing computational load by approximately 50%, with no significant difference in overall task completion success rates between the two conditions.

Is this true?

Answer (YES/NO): YES